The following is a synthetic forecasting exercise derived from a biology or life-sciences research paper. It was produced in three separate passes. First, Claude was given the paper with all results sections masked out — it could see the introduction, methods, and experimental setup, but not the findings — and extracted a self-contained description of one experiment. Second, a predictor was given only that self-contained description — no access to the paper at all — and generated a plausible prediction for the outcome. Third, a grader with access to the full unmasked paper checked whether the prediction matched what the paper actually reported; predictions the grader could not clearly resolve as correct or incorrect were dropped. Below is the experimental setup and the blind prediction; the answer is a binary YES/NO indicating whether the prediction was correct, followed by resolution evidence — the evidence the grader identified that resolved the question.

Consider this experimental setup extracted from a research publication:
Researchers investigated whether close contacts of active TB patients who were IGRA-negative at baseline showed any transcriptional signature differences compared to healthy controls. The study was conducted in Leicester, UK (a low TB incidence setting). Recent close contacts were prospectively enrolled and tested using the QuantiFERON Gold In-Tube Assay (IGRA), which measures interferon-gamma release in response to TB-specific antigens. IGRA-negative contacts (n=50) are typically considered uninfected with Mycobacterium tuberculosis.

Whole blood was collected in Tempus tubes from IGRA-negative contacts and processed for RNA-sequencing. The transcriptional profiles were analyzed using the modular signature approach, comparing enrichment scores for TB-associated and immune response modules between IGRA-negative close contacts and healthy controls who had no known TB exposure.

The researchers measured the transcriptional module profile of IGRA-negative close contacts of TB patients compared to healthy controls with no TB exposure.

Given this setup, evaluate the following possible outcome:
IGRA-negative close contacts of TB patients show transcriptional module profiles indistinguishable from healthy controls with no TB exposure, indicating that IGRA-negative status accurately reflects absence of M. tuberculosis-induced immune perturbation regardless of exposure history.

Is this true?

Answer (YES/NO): NO